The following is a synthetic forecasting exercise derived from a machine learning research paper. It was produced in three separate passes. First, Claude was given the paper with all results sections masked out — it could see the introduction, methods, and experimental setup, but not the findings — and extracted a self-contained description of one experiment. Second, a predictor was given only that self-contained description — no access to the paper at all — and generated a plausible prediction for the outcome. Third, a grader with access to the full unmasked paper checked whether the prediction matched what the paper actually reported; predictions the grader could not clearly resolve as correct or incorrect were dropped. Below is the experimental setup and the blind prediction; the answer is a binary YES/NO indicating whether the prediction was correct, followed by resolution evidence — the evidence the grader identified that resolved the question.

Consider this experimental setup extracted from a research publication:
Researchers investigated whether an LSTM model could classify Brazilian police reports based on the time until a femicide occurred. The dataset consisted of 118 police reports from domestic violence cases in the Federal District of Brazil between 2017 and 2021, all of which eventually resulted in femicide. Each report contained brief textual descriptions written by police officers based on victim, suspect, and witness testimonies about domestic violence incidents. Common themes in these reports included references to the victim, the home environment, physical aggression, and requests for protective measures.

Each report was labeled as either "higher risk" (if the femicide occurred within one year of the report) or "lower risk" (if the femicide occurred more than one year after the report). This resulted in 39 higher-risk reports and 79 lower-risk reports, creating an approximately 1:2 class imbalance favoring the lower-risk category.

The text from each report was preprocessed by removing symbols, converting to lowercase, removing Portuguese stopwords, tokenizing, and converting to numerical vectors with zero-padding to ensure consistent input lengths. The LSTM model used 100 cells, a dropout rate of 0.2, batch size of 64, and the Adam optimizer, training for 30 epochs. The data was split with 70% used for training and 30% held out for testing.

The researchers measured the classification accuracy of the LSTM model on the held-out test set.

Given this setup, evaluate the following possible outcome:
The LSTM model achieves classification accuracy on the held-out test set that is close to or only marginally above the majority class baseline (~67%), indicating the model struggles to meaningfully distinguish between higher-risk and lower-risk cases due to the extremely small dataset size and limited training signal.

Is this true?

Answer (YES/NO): YES